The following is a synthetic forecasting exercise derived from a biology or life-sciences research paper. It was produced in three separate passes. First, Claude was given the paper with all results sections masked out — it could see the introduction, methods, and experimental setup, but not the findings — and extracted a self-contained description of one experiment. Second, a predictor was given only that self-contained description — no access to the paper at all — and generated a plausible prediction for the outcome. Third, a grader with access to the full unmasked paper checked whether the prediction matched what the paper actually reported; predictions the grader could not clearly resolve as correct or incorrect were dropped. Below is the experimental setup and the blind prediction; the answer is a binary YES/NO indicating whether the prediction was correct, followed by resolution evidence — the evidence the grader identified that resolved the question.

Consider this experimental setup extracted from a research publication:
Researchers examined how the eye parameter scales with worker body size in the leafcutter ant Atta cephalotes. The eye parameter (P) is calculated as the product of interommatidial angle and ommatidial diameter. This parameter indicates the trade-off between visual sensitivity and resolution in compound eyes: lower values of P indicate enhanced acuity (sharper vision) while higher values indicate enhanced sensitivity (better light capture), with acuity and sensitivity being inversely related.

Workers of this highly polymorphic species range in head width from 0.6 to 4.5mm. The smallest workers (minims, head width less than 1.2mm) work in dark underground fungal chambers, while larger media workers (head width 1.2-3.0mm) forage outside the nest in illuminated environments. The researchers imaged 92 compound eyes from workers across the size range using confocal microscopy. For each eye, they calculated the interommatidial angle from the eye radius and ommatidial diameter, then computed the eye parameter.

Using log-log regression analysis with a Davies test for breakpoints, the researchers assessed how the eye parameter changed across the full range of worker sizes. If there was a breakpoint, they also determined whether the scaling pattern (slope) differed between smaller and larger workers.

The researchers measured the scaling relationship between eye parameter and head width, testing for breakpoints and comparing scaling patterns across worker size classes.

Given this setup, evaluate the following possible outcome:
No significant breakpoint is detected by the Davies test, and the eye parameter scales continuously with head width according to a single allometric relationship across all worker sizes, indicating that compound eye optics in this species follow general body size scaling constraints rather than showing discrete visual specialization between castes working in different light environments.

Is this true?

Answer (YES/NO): NO